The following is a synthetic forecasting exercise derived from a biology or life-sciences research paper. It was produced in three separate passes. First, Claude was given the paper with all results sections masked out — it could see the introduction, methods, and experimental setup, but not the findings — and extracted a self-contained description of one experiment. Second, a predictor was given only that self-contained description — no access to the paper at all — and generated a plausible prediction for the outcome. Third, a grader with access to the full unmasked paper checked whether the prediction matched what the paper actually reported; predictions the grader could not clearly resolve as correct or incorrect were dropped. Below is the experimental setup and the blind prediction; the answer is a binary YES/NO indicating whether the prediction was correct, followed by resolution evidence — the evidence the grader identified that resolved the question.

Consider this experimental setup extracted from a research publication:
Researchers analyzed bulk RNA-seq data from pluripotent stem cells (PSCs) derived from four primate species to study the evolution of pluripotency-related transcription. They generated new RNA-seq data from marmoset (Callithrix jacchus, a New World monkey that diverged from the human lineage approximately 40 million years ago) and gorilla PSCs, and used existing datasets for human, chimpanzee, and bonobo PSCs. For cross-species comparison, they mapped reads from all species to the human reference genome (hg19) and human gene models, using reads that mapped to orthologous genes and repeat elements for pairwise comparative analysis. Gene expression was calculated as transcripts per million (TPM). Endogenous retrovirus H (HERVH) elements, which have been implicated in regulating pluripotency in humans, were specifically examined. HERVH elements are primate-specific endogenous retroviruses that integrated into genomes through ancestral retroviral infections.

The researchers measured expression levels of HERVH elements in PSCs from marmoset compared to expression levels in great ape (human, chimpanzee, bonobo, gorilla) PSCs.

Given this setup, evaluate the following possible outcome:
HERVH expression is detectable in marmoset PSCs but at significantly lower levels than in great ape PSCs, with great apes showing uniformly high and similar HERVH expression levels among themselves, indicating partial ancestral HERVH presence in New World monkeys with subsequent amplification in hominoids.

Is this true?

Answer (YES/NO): NO